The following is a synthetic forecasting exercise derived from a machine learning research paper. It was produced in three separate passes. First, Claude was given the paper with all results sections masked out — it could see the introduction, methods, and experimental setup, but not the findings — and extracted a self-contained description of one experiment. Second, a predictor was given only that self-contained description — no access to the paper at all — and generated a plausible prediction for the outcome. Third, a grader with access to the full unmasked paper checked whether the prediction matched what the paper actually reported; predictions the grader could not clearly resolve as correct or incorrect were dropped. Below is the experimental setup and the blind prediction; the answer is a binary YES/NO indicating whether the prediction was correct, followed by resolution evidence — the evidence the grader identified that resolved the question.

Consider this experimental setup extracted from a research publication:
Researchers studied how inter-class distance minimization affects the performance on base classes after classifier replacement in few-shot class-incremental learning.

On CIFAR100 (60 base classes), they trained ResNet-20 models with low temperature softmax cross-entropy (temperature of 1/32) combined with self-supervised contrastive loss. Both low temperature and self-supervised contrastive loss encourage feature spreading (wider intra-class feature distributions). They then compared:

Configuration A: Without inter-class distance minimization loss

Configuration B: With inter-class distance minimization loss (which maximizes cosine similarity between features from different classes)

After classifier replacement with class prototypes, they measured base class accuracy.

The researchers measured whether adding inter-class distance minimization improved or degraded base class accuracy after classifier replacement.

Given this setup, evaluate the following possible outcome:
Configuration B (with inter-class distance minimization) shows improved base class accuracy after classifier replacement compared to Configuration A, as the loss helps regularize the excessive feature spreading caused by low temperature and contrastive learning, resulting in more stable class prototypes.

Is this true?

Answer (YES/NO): YES